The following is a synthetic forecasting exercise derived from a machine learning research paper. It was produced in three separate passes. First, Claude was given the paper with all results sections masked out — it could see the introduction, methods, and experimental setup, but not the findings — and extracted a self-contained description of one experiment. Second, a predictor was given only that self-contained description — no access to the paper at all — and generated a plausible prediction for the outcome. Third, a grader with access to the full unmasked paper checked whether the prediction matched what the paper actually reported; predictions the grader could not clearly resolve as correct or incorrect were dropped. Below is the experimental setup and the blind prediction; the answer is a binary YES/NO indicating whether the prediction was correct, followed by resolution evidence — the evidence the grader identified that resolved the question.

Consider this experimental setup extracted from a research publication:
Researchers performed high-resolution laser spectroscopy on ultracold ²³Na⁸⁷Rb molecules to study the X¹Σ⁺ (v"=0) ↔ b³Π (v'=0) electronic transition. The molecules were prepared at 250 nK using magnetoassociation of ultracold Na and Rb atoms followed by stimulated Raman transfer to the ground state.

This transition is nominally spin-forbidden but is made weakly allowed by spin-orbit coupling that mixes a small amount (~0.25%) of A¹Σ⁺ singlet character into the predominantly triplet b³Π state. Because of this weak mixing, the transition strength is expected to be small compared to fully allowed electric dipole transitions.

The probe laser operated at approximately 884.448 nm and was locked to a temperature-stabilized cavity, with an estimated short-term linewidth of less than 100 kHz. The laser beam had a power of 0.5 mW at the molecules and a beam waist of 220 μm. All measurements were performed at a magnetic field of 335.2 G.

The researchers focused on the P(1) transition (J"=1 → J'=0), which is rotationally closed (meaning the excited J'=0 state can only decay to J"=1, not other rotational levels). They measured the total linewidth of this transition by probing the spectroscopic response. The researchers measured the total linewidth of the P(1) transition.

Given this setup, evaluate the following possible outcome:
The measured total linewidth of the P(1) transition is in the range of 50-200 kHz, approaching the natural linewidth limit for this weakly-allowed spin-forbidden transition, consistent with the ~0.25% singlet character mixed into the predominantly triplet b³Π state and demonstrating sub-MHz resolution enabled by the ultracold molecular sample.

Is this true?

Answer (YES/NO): NO